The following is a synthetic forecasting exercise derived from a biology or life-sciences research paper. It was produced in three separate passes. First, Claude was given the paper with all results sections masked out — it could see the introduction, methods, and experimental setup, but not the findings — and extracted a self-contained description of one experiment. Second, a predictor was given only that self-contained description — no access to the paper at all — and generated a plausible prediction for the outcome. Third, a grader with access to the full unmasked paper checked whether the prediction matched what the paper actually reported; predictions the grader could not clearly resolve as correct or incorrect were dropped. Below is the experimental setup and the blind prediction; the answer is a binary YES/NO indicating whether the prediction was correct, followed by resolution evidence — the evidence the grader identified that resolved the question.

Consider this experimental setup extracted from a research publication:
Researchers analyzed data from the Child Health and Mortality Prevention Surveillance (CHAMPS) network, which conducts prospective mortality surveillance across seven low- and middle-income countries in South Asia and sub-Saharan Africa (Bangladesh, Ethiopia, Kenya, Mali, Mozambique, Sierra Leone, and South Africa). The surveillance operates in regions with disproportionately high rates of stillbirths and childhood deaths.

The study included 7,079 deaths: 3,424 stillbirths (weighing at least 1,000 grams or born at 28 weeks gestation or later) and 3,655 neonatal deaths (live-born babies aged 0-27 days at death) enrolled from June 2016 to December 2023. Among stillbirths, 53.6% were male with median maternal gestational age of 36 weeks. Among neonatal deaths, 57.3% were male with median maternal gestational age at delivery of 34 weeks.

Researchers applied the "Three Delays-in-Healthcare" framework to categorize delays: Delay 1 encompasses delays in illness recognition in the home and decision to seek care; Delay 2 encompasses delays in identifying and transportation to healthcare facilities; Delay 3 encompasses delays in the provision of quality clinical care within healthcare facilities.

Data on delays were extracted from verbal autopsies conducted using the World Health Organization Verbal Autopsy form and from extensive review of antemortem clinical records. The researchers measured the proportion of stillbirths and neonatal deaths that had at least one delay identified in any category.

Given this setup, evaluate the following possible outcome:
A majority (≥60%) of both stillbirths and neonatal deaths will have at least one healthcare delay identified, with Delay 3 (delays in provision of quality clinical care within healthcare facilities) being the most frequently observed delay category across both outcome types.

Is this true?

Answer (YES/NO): NO